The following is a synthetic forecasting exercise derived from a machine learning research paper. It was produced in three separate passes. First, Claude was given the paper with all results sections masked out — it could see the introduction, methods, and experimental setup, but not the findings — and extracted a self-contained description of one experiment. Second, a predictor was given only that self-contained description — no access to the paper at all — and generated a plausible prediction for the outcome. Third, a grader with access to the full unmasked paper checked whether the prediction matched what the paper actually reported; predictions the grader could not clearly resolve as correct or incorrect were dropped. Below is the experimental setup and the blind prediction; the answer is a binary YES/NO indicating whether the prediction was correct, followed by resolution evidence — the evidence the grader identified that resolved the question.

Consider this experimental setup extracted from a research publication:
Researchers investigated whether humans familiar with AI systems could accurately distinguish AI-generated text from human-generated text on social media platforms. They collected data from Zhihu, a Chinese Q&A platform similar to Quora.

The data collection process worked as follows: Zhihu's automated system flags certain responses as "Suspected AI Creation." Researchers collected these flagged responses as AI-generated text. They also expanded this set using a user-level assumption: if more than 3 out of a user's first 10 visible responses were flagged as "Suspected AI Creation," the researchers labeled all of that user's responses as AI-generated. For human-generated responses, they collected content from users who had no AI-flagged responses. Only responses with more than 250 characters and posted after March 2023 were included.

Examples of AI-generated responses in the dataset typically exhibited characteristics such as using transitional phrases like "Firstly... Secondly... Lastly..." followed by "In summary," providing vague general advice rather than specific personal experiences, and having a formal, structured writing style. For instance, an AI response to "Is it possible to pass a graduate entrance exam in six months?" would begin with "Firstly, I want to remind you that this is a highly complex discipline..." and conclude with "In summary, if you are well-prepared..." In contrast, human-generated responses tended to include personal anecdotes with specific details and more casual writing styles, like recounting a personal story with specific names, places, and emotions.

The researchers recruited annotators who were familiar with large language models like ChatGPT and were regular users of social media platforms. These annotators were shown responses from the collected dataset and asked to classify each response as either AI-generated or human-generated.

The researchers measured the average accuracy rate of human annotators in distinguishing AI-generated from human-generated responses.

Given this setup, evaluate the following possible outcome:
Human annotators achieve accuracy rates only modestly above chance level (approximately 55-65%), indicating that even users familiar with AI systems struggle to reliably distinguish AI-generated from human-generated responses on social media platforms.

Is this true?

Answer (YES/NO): NO